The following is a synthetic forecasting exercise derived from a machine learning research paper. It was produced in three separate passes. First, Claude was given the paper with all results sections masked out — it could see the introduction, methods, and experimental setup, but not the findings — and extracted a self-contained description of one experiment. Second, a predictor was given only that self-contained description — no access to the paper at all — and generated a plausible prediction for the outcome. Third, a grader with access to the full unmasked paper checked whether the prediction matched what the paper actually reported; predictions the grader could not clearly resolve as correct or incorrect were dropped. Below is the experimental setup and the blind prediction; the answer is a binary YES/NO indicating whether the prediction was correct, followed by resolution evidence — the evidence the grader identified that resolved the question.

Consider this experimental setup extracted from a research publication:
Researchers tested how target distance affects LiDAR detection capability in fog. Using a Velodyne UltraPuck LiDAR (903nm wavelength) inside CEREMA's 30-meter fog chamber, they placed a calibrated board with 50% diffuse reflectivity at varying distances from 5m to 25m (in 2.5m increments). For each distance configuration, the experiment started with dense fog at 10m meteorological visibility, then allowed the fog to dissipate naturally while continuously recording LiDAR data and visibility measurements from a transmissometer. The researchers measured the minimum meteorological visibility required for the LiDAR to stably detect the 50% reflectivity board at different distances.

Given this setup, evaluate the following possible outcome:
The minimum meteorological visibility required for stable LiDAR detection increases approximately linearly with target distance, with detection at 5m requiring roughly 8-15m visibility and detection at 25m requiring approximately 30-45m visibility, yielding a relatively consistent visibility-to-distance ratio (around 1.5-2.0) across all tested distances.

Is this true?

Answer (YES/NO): NO